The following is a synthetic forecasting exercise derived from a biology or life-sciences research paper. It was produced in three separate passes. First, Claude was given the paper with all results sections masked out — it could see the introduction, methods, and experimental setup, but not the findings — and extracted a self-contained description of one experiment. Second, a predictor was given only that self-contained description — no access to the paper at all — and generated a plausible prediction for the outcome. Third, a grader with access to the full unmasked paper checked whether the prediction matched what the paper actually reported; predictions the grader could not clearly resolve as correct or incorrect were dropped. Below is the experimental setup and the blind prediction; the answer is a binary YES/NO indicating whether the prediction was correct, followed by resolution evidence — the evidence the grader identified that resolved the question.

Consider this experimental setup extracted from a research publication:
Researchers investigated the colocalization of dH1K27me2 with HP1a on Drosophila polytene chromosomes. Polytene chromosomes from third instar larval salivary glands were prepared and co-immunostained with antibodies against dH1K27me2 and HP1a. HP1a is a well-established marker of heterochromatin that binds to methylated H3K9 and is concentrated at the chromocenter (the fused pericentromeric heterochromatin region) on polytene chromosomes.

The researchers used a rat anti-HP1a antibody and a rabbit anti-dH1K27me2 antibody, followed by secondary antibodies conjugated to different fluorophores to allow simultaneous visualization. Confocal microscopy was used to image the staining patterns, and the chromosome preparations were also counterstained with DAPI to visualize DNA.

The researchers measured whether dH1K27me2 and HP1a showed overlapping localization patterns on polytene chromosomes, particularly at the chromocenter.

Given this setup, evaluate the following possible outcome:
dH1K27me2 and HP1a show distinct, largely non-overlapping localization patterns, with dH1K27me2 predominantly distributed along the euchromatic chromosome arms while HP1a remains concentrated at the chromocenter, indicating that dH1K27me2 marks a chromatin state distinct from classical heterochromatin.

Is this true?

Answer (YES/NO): NO